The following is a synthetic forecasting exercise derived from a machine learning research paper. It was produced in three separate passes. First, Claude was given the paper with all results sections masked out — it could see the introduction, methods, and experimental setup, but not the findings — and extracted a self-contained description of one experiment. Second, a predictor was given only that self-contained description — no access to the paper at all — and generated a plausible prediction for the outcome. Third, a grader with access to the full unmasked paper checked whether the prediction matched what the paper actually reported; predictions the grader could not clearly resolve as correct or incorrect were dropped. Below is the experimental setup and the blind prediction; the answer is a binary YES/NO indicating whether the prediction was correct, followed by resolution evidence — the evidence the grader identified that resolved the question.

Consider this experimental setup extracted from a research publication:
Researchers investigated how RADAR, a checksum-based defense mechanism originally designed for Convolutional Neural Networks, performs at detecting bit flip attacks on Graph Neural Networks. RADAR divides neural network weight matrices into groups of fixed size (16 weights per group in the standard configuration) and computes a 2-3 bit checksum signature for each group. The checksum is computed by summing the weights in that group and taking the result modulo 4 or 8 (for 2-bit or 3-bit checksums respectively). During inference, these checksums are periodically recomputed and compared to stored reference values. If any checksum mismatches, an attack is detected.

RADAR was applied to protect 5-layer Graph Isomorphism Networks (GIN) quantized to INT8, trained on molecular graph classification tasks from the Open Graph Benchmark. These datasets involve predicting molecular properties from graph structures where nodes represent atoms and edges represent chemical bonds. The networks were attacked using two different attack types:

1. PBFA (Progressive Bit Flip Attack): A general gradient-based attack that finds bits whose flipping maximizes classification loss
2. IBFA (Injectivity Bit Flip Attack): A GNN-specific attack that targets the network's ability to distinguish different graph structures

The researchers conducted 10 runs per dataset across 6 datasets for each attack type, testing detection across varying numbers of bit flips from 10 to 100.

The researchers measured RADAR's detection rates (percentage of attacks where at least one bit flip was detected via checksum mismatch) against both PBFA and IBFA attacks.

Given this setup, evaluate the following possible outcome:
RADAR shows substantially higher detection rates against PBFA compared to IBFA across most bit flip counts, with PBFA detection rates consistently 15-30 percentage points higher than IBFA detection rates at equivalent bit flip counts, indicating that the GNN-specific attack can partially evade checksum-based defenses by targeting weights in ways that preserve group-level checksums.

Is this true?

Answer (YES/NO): NO